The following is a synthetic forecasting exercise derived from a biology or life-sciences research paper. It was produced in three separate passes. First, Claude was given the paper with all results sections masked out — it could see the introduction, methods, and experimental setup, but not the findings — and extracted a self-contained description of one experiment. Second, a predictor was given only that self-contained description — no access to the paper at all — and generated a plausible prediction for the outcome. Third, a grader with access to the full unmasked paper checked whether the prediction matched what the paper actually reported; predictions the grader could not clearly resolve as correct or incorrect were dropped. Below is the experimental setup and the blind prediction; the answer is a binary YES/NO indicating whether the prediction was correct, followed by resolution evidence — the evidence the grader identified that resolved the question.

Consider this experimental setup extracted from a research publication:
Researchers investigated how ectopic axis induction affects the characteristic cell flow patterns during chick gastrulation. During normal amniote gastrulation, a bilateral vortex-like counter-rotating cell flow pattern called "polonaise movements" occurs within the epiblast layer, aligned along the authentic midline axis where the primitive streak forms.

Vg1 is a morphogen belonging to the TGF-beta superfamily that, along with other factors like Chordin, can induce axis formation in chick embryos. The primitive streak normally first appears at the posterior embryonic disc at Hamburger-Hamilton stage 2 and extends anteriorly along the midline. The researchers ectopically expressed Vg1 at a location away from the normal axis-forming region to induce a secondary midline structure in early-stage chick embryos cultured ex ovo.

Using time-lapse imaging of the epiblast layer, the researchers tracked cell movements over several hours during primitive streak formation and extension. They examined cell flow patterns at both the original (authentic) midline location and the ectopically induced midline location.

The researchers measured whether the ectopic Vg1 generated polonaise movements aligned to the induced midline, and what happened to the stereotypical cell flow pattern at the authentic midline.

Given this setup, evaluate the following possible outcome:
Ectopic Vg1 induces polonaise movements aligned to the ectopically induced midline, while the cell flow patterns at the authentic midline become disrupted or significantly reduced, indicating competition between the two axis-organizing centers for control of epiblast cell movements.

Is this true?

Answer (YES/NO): YES